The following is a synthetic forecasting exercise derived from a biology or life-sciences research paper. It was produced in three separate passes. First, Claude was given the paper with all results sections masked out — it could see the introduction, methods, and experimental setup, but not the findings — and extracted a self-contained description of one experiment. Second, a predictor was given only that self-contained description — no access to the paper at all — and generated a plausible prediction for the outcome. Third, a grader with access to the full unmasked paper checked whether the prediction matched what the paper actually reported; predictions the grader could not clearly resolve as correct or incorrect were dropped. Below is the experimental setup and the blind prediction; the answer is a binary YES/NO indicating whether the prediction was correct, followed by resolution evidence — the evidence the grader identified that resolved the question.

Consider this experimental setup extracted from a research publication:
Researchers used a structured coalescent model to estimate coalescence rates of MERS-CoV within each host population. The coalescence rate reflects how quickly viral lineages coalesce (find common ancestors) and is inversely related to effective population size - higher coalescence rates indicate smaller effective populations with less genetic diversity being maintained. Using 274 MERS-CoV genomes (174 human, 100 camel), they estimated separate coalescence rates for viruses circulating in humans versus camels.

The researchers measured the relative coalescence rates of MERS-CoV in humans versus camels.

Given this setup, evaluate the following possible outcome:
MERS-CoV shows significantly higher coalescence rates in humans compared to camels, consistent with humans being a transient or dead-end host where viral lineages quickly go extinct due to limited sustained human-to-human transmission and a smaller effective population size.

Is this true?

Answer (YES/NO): YES